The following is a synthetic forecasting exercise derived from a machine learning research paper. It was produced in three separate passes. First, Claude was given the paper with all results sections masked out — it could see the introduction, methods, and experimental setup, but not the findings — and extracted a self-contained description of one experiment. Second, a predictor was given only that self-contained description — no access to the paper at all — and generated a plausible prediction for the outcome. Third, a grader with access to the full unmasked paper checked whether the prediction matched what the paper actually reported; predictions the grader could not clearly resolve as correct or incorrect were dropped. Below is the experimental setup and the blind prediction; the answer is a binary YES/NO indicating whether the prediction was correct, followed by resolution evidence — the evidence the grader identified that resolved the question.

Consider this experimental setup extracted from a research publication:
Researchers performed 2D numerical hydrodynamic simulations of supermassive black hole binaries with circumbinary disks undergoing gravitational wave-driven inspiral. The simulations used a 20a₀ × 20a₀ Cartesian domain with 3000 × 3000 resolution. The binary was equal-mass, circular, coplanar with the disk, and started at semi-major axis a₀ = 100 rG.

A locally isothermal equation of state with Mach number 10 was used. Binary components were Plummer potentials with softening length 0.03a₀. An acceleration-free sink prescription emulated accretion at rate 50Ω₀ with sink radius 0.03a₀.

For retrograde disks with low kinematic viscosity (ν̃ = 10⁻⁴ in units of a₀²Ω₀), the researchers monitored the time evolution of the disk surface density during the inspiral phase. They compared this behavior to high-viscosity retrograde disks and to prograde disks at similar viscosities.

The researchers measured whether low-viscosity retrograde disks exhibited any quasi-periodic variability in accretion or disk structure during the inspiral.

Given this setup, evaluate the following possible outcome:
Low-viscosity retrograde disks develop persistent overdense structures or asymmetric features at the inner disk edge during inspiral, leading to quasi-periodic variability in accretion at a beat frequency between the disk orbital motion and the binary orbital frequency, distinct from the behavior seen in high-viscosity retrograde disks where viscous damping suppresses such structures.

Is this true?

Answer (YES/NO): NO